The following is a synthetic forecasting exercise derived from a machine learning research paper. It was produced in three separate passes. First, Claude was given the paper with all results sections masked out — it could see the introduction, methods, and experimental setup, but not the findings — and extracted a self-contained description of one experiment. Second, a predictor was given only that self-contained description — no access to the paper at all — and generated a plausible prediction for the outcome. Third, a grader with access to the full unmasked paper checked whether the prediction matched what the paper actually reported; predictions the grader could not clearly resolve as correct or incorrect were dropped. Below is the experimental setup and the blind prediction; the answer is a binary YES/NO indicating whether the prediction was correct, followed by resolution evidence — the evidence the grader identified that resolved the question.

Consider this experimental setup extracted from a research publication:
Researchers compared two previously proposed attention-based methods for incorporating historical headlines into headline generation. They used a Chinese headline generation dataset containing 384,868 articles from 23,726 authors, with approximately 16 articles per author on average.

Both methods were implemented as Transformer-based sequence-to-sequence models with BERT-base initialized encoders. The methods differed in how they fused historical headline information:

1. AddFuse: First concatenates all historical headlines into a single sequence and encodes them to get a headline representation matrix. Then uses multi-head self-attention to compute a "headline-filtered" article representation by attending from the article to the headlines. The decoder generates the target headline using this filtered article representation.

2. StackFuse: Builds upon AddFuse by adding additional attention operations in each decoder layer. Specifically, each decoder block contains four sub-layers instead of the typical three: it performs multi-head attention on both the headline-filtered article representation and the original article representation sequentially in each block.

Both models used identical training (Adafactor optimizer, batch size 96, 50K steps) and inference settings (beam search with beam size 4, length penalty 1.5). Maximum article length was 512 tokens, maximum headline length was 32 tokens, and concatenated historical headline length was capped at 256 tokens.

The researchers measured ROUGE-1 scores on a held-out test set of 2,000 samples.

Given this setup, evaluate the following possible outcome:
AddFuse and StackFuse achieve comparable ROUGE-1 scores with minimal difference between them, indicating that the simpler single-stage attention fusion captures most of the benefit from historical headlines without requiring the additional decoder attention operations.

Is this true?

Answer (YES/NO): YES